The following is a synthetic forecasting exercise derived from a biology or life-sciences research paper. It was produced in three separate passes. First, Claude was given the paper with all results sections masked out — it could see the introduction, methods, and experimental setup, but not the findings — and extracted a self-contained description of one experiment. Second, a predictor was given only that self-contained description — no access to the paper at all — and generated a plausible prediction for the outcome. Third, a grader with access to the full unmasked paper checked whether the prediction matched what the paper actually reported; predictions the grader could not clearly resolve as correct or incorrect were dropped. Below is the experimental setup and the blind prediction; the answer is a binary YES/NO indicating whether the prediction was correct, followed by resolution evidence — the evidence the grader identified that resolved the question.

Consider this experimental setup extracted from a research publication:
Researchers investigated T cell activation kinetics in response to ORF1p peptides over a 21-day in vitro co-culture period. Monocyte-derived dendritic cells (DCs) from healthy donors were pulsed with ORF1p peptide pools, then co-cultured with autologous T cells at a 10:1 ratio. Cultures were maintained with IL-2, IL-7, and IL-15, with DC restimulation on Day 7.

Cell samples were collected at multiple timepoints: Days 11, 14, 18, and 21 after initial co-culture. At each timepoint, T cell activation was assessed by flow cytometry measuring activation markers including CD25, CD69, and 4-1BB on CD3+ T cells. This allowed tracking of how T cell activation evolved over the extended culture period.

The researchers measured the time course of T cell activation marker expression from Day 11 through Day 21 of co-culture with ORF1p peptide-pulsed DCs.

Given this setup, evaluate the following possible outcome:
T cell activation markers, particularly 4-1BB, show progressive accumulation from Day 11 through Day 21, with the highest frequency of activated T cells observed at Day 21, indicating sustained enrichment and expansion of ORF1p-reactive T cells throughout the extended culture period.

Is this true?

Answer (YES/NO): NO